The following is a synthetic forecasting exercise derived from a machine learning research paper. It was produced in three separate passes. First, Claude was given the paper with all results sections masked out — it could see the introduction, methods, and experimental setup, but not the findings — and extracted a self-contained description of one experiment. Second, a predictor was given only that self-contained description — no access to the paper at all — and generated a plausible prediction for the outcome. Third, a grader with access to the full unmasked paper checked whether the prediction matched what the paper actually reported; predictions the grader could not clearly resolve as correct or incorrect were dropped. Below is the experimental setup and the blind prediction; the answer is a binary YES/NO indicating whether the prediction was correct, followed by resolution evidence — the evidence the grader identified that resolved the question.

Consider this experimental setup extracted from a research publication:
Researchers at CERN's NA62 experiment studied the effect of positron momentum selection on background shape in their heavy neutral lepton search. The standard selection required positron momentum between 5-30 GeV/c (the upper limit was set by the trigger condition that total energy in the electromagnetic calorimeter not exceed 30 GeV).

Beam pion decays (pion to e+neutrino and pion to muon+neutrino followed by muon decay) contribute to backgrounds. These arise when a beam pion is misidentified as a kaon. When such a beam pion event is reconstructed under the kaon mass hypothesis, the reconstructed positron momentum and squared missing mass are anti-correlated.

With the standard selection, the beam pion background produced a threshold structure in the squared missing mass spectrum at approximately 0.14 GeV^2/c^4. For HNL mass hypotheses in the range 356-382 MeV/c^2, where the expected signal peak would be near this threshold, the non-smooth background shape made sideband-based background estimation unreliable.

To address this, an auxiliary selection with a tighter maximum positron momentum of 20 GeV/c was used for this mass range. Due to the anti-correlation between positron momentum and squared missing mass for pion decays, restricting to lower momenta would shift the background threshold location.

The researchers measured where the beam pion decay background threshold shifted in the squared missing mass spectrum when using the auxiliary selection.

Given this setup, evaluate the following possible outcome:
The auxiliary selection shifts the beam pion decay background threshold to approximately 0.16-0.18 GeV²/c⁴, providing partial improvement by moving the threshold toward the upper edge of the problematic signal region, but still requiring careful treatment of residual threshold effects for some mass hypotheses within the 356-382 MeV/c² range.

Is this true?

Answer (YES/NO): NO